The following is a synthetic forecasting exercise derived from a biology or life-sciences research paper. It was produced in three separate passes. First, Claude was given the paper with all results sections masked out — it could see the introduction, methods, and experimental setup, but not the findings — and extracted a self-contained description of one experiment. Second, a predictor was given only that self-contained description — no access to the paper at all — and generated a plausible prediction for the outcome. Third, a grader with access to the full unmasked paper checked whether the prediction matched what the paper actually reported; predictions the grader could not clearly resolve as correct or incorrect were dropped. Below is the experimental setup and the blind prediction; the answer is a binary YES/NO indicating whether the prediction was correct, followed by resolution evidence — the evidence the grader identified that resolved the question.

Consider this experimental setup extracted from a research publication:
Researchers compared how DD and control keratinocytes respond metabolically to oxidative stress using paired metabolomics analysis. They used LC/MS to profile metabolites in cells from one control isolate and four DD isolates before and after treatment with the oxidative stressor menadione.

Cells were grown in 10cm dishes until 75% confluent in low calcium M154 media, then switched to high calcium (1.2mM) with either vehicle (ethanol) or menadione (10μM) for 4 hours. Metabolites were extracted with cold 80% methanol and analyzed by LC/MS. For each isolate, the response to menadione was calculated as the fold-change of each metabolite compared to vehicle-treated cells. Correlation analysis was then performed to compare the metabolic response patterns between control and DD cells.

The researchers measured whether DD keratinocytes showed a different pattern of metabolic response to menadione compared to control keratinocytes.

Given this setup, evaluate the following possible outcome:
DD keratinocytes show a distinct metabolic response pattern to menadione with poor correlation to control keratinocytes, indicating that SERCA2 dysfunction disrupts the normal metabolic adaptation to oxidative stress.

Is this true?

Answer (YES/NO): YES